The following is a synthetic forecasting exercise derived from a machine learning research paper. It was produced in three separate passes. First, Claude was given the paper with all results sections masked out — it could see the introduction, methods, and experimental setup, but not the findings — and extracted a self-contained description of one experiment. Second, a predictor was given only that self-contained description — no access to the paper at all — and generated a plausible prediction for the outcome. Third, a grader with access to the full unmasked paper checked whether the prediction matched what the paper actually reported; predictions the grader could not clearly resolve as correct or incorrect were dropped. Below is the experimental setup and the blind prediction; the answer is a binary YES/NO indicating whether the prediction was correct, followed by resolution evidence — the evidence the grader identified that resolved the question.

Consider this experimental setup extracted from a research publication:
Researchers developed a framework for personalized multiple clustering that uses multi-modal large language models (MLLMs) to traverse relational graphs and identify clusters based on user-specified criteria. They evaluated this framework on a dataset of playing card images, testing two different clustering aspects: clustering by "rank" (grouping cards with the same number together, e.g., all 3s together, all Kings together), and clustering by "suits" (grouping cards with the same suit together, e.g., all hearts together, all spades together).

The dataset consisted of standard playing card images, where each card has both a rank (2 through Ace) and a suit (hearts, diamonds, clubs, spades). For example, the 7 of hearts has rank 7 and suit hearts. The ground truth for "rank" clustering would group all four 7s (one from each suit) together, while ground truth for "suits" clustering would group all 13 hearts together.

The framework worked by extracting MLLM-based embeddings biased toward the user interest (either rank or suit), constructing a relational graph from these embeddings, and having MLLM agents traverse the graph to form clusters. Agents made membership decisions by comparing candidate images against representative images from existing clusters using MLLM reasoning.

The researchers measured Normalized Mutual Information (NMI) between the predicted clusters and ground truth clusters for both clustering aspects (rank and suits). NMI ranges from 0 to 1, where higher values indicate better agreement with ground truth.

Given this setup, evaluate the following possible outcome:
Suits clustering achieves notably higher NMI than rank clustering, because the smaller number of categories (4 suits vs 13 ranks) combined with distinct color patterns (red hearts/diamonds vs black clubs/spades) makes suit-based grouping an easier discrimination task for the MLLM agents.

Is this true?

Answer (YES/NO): NO